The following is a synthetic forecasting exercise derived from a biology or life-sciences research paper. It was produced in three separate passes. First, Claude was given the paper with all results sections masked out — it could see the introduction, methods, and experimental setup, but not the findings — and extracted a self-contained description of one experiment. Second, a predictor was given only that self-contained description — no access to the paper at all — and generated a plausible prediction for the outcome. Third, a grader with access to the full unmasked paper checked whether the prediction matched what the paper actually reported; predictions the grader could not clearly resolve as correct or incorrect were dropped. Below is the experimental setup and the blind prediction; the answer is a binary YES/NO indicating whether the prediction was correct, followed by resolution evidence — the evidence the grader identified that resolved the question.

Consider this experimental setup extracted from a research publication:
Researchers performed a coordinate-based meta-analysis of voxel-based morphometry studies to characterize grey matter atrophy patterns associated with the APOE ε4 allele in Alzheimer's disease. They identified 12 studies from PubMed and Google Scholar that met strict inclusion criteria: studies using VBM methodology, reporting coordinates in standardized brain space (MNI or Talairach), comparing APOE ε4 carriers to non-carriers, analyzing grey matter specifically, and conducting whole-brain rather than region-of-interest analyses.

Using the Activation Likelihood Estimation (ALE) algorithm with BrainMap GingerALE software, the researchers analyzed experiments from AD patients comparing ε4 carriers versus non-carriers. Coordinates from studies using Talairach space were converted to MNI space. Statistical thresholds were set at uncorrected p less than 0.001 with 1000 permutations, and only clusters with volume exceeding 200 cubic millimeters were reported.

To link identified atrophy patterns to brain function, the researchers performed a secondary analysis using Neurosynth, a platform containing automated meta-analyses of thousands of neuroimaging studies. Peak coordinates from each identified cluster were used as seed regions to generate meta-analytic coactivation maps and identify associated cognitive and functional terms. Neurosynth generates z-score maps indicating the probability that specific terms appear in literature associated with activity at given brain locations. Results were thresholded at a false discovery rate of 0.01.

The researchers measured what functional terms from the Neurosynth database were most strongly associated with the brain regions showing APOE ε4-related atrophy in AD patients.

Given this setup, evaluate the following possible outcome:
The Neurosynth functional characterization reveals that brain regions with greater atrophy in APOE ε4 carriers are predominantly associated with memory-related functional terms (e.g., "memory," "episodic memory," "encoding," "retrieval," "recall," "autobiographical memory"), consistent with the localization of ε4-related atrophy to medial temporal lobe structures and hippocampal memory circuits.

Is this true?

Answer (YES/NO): YES